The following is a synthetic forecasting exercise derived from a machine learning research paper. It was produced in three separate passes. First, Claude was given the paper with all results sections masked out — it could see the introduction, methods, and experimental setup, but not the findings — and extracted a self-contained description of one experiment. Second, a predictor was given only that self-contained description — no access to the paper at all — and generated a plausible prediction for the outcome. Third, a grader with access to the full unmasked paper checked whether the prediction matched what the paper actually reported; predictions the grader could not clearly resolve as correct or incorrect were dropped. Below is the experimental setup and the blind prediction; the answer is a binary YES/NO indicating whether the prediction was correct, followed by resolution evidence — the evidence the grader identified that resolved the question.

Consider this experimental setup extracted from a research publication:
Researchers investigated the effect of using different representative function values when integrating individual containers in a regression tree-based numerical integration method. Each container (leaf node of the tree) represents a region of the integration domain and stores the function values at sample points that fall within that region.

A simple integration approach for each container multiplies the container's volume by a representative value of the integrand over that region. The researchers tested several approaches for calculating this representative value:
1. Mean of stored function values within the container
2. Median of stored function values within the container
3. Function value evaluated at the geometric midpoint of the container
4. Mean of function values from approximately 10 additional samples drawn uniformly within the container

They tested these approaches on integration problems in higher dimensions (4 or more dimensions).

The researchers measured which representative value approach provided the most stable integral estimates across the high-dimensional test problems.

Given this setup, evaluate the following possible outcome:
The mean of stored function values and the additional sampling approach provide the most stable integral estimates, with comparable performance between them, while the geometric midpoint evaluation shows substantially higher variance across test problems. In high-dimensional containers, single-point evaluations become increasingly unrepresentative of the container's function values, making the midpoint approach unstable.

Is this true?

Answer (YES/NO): NO